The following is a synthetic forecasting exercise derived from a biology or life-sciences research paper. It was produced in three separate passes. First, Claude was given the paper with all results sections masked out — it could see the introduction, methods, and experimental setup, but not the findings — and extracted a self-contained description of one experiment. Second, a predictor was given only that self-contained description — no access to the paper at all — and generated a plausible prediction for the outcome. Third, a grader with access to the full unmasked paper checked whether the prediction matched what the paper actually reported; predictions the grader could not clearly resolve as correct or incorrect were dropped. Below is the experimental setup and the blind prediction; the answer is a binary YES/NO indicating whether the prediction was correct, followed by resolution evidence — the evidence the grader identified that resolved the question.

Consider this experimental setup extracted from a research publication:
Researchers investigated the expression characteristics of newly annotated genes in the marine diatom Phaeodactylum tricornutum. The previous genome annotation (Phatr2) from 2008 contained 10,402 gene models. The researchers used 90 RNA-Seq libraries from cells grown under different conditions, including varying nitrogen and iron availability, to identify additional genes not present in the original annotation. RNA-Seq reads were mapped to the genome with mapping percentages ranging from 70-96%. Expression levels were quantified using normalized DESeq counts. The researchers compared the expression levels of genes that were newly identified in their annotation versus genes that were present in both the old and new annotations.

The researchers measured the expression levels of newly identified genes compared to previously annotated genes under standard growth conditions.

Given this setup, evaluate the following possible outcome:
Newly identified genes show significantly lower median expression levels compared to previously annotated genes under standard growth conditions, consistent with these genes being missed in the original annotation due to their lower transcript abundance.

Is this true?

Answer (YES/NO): YES